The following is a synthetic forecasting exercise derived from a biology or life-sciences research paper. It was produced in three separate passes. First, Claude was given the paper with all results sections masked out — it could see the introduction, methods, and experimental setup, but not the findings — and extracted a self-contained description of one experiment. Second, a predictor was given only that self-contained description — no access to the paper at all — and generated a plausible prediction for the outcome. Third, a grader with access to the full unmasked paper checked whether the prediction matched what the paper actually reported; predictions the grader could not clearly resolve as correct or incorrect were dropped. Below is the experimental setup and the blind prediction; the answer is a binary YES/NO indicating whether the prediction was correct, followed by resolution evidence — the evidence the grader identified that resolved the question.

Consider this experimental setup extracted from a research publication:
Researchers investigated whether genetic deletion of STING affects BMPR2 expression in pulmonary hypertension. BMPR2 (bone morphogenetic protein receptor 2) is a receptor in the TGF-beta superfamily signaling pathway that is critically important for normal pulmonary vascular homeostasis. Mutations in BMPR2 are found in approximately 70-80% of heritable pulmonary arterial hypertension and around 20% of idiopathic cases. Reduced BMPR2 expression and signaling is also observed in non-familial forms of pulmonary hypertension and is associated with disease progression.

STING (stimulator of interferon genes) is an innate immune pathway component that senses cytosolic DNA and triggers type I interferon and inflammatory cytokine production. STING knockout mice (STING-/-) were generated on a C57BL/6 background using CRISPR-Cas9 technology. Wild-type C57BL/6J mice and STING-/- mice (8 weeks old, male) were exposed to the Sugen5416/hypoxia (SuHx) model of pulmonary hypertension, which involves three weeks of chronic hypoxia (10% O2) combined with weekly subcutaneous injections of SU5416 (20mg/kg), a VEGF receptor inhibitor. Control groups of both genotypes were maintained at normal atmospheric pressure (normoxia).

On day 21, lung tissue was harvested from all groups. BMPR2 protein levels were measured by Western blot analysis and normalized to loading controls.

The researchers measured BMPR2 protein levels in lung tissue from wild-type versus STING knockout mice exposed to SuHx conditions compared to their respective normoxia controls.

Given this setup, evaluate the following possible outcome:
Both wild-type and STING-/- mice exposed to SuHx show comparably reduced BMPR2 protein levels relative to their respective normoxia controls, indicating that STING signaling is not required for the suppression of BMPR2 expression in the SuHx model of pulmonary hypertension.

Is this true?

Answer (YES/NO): NO